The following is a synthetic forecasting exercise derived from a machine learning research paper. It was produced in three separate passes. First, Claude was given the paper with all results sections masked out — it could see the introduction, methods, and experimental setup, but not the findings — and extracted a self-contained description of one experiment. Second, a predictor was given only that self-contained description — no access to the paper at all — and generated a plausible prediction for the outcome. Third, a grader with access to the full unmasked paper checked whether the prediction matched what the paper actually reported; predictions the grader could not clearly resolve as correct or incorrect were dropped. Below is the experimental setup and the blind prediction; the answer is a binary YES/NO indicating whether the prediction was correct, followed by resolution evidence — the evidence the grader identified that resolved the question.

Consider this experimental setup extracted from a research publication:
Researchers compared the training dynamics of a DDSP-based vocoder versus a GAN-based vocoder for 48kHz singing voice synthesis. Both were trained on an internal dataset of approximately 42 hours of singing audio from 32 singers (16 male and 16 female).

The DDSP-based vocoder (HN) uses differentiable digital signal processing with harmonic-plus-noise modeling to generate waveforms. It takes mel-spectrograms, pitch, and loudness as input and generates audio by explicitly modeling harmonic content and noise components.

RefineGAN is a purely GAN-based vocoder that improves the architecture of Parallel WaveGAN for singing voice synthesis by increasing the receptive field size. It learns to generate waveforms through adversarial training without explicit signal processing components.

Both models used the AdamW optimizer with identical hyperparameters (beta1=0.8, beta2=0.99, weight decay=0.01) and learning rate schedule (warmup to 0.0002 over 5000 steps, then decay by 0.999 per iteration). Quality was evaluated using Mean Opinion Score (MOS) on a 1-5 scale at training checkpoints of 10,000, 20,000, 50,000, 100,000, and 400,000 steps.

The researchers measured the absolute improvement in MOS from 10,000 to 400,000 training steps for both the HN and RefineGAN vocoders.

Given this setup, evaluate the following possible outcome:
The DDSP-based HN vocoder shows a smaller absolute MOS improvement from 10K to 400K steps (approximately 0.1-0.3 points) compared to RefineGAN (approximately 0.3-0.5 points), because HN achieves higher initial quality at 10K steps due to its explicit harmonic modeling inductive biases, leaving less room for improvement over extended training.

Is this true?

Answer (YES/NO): NO